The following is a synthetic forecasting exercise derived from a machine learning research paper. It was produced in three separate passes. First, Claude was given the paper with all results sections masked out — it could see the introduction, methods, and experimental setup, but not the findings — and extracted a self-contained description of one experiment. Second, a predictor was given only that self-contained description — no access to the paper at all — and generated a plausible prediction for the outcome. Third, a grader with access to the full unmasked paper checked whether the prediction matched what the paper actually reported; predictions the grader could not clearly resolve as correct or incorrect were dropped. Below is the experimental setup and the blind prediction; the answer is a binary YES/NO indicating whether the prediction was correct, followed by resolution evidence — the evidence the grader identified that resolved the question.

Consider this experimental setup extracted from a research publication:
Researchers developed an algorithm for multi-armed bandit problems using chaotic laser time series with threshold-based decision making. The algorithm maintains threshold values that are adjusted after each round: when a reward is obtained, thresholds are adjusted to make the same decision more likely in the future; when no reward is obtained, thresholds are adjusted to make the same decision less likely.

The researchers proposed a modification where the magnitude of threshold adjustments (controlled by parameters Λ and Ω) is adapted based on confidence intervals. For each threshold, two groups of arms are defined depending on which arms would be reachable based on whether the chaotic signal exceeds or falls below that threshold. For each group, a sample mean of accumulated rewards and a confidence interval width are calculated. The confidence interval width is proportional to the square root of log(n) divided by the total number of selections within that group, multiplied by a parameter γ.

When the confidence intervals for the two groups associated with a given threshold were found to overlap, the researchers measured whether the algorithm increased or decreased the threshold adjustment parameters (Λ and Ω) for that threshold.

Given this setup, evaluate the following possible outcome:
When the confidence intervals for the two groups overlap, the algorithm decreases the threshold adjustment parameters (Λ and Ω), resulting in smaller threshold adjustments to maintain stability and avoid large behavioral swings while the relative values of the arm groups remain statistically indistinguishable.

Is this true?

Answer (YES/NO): YES